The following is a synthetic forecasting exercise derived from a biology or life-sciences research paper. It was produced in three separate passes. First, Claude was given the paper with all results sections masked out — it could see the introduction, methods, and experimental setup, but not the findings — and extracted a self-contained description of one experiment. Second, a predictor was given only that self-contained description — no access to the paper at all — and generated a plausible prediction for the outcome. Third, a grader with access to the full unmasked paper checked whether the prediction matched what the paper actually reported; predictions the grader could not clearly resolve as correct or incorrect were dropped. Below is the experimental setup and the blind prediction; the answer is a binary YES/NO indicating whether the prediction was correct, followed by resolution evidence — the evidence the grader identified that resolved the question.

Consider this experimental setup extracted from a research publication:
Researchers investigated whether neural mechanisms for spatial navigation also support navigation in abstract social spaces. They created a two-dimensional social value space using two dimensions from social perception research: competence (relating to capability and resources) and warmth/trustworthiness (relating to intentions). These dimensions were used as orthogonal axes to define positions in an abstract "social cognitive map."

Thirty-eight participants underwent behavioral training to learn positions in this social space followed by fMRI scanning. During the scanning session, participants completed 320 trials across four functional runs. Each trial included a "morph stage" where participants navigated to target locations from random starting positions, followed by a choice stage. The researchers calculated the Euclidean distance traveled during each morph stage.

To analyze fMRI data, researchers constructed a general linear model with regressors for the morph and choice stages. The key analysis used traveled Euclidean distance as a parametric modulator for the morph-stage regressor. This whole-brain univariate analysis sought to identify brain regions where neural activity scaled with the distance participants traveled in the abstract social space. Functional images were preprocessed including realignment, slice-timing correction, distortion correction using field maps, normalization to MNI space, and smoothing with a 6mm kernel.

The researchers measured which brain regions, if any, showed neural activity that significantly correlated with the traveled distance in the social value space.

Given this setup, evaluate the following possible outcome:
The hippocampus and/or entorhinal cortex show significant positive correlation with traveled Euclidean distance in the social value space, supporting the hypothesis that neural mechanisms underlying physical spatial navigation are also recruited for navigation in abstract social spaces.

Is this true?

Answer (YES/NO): NO